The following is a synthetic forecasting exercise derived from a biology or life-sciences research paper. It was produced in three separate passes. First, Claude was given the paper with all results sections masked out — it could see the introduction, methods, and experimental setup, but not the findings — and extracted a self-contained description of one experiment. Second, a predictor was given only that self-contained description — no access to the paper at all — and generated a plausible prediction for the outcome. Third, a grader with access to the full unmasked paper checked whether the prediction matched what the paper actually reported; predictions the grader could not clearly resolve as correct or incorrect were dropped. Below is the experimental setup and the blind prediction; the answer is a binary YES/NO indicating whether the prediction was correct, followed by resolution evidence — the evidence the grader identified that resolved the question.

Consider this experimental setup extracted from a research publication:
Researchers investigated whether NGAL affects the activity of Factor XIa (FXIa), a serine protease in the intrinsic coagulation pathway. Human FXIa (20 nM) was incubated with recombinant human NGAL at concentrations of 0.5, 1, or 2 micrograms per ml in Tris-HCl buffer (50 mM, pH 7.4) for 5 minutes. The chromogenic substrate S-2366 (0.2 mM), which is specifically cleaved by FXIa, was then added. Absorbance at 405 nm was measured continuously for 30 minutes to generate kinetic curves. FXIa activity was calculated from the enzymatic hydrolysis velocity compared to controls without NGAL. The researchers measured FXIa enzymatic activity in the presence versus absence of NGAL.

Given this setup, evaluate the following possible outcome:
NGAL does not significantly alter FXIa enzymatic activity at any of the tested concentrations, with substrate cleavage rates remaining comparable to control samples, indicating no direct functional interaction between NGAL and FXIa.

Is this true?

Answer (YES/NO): NO